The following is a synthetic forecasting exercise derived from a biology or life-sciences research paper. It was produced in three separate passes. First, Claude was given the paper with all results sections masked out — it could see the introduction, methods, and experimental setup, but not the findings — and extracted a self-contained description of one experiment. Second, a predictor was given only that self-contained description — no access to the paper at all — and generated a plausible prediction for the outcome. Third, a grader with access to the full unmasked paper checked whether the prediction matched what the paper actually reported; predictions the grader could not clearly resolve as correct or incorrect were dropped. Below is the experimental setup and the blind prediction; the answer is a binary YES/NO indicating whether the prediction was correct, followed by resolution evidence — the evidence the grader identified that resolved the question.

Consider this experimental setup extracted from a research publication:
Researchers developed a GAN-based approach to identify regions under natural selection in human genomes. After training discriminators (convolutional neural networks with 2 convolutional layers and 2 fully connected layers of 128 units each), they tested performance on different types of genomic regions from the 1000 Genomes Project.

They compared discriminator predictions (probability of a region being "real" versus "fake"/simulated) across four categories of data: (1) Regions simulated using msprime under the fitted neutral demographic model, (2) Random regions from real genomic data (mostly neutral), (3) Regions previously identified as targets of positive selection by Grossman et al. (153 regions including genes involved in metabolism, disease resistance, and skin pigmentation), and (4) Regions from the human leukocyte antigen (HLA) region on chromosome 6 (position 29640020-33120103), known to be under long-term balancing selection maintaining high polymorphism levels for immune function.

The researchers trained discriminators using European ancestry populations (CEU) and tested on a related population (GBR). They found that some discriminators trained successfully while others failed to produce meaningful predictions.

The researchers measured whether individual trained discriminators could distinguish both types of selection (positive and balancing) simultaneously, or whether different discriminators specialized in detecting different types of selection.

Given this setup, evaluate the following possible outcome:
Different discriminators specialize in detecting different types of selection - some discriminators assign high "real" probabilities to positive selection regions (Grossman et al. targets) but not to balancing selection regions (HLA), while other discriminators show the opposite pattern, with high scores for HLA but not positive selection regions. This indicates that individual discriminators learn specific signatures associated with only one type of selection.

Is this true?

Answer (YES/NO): NO